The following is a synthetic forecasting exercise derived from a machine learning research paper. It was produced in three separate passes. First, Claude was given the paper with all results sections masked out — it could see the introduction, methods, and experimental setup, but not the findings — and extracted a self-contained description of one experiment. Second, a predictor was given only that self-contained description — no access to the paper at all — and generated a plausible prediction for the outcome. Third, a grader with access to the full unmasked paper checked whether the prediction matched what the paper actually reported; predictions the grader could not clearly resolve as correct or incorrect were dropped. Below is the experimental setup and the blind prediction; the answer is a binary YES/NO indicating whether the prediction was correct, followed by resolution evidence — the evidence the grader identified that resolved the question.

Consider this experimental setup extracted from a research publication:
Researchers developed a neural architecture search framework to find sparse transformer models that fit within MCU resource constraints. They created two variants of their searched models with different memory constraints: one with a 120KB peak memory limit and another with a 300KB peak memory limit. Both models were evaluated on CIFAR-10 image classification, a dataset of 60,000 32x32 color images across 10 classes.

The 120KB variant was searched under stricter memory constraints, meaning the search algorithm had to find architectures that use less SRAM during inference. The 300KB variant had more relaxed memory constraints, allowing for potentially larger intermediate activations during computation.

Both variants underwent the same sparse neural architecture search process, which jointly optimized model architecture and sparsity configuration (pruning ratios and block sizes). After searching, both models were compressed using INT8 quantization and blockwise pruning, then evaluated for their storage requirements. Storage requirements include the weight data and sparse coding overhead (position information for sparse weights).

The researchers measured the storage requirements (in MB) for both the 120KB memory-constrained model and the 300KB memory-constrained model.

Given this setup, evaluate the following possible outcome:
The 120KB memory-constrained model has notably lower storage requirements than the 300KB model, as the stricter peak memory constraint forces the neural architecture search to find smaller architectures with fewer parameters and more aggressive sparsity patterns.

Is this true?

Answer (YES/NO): NO